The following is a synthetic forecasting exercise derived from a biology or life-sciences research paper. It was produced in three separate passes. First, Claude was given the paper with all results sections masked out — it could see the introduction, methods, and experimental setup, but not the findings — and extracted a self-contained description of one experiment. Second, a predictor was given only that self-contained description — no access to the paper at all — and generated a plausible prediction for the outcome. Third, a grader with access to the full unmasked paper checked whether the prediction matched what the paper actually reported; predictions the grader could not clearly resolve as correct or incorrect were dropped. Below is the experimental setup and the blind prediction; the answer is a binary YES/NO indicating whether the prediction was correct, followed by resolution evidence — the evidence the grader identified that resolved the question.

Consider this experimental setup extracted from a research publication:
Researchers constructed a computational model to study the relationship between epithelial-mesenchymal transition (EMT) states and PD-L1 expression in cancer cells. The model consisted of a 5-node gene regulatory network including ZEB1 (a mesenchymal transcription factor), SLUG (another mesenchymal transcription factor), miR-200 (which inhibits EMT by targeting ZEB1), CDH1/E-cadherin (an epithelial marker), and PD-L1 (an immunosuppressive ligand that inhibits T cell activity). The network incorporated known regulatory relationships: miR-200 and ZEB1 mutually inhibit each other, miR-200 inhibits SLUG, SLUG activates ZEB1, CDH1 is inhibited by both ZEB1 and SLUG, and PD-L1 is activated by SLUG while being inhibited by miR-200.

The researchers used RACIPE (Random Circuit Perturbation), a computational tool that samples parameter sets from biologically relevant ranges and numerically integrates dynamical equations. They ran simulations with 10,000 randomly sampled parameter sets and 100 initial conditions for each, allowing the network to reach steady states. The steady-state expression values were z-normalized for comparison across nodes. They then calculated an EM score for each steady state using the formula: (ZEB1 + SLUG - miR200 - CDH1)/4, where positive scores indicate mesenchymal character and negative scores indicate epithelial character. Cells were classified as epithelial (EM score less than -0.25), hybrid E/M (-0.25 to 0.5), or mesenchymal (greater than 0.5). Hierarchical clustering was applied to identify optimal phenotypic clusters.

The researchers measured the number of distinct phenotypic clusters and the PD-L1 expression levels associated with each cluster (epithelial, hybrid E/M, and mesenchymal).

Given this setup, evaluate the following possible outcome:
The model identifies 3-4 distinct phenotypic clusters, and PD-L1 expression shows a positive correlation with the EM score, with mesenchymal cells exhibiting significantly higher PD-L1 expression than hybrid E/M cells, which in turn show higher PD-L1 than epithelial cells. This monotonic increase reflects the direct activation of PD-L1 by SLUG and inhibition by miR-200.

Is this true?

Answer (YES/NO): NO